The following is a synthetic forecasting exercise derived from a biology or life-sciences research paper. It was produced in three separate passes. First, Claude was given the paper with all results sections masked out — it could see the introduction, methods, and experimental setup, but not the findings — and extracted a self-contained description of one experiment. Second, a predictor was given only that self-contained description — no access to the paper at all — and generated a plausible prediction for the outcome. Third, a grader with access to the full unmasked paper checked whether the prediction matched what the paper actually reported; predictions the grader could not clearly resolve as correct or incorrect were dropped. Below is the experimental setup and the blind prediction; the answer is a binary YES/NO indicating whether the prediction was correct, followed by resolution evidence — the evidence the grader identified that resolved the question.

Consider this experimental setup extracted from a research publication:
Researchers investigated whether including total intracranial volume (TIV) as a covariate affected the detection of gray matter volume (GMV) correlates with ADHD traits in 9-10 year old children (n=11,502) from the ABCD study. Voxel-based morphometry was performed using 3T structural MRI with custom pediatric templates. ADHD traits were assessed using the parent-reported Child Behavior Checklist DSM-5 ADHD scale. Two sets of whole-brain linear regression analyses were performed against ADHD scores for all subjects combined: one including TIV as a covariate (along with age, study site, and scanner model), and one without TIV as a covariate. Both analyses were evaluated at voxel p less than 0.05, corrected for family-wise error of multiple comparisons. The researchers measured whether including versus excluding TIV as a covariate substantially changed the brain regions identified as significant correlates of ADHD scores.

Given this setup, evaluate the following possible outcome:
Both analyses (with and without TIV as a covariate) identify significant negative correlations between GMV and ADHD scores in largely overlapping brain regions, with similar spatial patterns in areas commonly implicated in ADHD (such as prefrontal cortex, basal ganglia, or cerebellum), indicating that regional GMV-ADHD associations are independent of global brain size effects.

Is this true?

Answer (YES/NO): YES